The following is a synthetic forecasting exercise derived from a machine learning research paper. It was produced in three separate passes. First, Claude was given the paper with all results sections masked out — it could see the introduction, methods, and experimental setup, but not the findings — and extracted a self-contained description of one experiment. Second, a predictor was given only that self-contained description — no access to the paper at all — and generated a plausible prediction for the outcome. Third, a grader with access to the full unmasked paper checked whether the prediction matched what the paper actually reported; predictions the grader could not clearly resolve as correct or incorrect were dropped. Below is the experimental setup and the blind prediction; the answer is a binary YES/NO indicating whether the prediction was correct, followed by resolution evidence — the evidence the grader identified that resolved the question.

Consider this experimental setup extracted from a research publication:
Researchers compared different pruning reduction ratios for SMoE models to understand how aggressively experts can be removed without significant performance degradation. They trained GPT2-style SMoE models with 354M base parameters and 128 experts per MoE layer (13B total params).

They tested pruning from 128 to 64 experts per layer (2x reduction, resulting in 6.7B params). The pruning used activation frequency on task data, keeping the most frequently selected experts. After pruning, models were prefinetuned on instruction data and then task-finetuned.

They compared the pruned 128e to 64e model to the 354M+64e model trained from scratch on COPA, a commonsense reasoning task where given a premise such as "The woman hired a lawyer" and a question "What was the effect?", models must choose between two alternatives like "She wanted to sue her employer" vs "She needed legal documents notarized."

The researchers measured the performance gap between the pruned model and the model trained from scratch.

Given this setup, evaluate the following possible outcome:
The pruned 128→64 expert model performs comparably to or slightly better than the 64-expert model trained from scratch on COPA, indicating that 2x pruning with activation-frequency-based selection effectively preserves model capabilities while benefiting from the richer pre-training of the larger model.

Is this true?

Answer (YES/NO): NO